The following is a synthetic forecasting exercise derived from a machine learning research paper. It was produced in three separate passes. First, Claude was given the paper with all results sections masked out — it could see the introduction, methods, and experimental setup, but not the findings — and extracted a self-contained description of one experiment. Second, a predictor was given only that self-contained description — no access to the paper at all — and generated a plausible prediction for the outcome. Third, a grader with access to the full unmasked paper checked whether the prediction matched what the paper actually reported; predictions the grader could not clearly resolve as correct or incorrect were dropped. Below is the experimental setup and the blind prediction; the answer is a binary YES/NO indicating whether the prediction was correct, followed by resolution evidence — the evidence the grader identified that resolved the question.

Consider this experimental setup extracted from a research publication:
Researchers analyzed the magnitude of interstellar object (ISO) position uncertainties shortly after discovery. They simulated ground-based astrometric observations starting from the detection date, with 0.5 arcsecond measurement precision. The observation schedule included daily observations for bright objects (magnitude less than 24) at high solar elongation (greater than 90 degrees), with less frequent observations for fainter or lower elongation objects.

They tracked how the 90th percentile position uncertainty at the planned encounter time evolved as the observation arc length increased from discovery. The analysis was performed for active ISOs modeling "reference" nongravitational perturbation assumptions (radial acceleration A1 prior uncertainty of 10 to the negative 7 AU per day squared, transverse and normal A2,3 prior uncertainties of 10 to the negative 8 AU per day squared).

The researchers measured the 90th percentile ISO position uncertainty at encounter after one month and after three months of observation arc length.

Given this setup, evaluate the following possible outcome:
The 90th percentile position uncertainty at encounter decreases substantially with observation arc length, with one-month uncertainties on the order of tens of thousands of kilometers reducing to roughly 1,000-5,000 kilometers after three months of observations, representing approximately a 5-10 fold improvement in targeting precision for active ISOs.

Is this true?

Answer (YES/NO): NO